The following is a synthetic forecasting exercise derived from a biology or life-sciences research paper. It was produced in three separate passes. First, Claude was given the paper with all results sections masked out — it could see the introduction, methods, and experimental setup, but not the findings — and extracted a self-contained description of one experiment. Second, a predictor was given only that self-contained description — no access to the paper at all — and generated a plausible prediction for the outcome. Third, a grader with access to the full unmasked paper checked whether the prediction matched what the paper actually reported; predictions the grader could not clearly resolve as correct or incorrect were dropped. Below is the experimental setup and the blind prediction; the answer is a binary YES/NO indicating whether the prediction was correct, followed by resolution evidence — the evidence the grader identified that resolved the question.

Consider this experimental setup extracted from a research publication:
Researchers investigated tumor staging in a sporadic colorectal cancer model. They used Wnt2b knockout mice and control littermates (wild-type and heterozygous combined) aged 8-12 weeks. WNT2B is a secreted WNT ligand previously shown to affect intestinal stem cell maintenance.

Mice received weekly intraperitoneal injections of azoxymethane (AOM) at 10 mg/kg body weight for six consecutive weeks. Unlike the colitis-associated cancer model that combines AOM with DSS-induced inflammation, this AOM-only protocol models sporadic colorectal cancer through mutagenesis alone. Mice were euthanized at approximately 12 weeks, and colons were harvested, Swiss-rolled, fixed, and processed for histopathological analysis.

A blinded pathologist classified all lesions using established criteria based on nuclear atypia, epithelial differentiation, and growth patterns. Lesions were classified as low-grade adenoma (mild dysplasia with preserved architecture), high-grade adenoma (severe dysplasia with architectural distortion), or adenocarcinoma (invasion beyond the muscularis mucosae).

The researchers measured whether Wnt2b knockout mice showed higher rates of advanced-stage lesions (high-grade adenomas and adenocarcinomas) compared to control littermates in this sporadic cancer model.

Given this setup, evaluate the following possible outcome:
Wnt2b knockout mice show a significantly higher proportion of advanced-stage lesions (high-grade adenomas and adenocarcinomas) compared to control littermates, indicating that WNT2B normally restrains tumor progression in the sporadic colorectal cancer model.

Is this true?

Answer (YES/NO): YES